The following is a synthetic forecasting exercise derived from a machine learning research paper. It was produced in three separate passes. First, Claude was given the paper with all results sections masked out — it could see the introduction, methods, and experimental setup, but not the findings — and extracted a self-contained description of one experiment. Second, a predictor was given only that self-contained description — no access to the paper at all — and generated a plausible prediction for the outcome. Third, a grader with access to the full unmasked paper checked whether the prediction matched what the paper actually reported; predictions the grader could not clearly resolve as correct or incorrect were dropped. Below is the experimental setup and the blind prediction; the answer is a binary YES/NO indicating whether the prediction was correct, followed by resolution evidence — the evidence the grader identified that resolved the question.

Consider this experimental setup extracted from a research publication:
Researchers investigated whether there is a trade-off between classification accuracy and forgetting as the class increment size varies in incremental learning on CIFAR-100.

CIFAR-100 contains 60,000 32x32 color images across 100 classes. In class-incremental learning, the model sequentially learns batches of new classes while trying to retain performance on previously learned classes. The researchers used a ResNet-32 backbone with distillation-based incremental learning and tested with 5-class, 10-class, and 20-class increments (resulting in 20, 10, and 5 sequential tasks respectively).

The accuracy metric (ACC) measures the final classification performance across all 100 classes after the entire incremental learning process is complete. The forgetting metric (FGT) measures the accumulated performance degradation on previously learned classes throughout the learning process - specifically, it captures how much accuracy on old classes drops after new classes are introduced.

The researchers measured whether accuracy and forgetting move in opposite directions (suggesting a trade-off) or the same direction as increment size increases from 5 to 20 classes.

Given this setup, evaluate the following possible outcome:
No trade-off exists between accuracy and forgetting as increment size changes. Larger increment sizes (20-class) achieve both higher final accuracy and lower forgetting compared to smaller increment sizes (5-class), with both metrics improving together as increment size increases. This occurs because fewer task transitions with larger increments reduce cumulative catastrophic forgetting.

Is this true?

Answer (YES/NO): YES